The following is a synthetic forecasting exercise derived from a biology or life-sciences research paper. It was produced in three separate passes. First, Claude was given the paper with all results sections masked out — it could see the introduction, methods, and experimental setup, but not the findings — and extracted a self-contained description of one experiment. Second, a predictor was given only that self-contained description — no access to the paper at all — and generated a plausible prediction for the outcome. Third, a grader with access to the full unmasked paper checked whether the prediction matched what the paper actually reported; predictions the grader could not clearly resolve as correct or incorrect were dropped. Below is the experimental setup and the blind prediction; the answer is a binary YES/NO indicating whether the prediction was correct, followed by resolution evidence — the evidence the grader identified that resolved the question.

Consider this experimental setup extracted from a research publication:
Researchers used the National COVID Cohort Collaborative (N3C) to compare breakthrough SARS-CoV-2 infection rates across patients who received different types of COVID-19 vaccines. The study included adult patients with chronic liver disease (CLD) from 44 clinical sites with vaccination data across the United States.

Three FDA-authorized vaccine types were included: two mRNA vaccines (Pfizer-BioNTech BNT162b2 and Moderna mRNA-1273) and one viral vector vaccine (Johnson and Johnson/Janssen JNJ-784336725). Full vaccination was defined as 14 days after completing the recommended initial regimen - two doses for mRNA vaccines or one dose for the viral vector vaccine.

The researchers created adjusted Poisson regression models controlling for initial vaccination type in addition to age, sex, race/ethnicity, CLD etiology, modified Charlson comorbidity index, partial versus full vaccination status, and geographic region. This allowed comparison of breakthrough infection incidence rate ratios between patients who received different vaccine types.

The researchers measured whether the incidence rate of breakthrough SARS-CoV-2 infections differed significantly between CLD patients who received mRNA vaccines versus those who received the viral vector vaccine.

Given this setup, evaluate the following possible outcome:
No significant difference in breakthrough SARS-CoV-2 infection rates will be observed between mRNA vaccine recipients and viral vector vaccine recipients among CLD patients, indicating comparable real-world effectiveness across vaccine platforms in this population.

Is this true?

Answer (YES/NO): NO